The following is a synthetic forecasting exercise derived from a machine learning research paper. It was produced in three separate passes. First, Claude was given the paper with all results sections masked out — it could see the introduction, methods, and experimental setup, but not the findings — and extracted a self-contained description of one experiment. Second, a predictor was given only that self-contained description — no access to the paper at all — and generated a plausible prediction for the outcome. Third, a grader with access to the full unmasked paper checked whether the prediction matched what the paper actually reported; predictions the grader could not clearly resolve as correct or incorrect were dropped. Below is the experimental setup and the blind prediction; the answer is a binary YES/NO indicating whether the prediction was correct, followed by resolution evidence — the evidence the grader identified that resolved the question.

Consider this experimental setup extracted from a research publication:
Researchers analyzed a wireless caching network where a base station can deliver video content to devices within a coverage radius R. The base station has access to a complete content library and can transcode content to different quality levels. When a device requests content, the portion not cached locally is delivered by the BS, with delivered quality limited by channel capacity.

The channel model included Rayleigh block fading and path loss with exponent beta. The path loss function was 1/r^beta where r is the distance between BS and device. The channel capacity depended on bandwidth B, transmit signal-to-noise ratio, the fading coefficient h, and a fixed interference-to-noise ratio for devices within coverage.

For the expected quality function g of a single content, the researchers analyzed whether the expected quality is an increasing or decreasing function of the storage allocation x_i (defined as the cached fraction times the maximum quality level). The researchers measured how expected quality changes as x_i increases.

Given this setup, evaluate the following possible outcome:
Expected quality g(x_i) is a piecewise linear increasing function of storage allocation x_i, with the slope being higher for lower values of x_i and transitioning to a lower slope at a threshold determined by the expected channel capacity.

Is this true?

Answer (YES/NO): NO